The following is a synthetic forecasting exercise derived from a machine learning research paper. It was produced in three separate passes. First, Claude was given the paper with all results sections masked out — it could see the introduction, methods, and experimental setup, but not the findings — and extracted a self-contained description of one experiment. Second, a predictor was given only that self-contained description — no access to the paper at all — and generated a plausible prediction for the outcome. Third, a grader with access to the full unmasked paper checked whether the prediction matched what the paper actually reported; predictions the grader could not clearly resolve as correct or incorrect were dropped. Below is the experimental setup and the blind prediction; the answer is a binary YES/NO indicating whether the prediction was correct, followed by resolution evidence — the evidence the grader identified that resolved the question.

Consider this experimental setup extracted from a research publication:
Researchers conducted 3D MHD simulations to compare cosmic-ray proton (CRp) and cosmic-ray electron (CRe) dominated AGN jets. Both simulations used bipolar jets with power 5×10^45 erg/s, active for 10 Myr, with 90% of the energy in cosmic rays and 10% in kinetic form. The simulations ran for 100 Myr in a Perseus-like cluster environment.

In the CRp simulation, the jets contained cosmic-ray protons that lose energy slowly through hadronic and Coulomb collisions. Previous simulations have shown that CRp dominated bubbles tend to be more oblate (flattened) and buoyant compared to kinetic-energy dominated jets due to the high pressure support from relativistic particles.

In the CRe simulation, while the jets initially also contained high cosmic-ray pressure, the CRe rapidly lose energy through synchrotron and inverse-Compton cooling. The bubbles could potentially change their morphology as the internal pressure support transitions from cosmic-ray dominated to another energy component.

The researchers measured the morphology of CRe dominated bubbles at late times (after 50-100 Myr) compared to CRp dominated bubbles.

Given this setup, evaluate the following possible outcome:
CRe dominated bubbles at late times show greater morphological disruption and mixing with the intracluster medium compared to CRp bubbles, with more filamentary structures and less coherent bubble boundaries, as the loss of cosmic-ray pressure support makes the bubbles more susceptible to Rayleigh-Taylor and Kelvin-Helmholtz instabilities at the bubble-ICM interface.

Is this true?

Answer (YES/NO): NO